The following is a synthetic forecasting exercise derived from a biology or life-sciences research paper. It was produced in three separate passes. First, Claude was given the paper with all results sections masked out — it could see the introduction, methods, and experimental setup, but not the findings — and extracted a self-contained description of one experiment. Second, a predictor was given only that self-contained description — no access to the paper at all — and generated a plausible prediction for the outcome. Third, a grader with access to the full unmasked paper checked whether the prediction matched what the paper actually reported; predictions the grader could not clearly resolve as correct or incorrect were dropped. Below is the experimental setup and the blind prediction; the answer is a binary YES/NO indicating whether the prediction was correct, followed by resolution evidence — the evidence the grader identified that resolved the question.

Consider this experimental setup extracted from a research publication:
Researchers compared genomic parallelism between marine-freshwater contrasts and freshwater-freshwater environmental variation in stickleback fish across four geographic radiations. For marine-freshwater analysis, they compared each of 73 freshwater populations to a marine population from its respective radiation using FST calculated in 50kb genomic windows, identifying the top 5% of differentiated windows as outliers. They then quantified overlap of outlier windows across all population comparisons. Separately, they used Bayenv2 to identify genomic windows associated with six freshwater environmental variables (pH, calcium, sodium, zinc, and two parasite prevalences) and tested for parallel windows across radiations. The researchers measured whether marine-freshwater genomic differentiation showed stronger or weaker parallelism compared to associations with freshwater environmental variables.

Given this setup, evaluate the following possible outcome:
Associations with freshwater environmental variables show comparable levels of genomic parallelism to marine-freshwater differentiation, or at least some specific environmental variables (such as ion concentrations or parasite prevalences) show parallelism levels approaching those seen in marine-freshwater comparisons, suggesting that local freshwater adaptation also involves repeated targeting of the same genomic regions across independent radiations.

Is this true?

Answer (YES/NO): NO